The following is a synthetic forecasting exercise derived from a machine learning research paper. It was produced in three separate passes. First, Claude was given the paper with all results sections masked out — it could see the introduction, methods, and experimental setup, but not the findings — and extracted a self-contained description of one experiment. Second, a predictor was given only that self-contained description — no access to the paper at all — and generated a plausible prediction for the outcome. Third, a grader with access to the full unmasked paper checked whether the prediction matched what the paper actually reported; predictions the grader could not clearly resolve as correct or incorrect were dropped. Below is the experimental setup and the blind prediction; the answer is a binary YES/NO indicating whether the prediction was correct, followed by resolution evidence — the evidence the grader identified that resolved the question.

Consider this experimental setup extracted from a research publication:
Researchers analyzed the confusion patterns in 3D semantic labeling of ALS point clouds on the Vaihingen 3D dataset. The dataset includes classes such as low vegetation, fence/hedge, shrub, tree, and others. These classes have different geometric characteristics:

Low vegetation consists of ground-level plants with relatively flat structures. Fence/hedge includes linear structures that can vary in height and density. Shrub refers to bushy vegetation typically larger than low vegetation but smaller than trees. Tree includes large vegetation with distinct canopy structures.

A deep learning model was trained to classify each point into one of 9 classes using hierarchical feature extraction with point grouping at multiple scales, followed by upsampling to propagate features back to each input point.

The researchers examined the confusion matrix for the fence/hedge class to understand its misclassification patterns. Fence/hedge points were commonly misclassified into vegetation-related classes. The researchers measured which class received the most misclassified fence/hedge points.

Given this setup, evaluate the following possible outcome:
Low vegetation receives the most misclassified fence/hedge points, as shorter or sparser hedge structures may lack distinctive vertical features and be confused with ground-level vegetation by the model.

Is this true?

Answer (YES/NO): NO